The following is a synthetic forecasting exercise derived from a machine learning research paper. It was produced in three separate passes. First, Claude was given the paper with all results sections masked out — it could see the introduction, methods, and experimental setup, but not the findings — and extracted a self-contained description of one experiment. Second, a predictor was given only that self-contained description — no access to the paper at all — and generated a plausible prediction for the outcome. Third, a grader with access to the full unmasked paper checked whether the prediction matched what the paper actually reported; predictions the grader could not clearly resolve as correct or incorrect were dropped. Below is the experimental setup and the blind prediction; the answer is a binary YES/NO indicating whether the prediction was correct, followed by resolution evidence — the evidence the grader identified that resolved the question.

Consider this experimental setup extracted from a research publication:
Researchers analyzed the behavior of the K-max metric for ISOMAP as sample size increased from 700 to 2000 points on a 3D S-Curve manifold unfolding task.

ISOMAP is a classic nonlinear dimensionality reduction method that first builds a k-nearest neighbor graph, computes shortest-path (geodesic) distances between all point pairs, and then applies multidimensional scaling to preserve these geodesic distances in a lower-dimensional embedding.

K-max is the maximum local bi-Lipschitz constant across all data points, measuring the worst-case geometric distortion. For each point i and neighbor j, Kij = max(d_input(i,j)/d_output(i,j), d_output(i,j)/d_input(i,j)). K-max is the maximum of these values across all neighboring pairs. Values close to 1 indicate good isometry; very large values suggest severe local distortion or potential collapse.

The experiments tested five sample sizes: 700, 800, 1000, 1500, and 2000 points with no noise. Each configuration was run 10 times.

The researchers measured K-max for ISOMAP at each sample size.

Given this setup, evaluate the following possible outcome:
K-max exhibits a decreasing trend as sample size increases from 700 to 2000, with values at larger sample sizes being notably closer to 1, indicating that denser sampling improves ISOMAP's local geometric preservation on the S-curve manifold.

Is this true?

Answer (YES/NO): YES